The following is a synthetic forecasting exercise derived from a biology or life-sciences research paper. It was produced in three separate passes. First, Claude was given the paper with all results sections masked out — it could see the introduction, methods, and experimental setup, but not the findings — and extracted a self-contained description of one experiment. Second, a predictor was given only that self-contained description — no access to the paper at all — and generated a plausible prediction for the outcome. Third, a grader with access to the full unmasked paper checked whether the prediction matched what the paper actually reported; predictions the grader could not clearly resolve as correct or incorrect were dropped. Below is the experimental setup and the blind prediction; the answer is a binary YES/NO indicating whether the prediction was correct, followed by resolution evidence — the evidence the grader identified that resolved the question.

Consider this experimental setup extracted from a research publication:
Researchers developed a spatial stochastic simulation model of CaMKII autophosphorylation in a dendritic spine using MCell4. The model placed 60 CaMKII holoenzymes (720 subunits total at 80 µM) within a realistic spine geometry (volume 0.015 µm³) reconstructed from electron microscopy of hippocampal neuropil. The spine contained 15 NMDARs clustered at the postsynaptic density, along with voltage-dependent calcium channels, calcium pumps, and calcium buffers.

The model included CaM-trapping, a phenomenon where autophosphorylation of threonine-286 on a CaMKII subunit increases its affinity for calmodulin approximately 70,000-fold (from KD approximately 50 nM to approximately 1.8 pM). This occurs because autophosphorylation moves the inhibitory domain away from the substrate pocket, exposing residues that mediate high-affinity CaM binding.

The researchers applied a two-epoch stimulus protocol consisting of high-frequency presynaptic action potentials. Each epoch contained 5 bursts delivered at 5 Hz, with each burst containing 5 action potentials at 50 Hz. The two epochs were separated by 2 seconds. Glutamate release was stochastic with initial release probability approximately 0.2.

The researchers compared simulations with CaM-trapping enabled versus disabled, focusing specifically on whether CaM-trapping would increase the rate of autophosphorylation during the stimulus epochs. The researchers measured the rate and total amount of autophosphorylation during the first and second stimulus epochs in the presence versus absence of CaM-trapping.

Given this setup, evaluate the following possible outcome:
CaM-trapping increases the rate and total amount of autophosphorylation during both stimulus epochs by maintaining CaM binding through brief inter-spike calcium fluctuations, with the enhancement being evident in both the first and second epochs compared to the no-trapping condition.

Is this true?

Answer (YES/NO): NO